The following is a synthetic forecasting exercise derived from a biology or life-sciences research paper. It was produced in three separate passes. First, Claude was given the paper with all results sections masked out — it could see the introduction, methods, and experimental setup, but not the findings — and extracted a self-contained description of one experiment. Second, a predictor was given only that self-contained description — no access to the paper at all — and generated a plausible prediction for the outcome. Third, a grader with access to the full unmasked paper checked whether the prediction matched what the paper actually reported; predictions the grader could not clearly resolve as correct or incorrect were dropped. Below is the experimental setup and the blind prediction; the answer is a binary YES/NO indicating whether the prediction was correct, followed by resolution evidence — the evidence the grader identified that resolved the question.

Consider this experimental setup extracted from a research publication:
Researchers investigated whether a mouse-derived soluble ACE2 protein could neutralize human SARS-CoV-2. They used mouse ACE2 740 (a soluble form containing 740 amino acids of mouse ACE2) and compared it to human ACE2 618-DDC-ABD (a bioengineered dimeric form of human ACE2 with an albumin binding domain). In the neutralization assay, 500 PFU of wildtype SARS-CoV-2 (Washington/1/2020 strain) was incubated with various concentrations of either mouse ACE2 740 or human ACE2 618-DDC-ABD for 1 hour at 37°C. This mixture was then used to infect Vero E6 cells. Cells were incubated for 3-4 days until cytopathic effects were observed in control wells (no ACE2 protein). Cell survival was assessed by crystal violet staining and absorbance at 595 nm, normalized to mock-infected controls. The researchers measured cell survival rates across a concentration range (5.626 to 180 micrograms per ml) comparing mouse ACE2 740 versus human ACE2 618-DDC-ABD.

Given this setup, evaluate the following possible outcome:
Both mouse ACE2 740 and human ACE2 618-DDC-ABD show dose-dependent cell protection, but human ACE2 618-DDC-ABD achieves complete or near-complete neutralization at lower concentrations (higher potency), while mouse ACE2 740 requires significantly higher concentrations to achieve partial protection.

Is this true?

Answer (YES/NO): NO